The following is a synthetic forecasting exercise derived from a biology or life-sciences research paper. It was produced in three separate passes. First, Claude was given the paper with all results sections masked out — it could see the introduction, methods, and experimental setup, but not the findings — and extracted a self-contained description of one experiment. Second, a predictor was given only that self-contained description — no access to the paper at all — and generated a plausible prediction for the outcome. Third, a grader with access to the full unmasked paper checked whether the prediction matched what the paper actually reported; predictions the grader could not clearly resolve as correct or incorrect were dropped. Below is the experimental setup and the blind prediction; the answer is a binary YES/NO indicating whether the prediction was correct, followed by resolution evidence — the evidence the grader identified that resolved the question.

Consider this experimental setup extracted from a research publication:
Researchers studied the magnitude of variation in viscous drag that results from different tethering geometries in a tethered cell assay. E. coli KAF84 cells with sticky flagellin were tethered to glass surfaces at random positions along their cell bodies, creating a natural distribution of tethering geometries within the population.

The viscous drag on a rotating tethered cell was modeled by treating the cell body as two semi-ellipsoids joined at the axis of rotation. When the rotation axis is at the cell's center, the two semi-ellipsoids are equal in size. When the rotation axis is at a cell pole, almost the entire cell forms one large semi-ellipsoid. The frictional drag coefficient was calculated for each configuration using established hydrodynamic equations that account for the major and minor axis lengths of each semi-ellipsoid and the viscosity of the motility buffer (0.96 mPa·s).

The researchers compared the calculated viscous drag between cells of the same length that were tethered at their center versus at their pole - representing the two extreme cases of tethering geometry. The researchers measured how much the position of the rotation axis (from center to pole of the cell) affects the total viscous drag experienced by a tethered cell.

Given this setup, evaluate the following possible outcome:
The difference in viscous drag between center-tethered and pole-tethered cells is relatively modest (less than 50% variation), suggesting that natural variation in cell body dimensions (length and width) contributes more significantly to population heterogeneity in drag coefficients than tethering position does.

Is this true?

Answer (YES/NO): NO